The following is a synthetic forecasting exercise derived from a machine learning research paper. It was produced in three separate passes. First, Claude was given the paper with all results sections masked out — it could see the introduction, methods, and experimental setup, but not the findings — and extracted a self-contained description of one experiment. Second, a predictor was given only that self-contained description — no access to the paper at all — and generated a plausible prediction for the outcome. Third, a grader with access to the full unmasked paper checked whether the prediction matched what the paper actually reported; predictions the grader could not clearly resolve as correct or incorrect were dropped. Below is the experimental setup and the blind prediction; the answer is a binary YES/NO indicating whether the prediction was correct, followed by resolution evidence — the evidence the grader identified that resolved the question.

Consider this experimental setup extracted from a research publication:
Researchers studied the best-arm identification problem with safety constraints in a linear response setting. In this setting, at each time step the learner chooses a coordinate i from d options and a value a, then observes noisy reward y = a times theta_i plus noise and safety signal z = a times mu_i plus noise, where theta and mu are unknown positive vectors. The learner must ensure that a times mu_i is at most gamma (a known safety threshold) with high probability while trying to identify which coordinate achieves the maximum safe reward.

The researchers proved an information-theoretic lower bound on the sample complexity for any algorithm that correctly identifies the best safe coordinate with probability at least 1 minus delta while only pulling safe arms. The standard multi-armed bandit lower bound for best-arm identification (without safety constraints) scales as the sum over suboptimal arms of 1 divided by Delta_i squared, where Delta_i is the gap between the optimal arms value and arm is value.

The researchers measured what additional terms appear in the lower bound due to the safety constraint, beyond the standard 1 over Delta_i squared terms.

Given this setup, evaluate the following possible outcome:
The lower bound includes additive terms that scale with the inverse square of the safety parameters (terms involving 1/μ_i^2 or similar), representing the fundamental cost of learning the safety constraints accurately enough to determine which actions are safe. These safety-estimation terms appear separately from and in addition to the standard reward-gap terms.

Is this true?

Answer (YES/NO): NO